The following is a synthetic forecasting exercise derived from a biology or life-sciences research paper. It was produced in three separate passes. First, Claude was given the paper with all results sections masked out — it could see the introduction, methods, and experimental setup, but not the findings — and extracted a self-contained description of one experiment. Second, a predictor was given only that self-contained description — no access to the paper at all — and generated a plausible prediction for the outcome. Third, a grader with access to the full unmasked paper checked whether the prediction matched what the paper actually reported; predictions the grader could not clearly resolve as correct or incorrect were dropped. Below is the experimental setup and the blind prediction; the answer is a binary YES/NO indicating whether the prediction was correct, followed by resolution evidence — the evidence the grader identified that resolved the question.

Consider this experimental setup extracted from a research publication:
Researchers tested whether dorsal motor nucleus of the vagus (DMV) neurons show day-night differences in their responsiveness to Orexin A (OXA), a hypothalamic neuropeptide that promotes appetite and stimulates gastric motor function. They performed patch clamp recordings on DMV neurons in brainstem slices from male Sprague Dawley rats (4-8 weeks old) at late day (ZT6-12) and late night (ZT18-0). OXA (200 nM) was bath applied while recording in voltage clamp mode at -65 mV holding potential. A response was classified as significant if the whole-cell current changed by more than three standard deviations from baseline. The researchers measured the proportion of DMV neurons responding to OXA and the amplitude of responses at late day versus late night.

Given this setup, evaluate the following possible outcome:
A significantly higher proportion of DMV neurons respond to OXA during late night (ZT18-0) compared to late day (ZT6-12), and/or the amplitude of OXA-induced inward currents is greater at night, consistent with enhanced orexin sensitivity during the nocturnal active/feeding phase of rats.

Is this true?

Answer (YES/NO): NO